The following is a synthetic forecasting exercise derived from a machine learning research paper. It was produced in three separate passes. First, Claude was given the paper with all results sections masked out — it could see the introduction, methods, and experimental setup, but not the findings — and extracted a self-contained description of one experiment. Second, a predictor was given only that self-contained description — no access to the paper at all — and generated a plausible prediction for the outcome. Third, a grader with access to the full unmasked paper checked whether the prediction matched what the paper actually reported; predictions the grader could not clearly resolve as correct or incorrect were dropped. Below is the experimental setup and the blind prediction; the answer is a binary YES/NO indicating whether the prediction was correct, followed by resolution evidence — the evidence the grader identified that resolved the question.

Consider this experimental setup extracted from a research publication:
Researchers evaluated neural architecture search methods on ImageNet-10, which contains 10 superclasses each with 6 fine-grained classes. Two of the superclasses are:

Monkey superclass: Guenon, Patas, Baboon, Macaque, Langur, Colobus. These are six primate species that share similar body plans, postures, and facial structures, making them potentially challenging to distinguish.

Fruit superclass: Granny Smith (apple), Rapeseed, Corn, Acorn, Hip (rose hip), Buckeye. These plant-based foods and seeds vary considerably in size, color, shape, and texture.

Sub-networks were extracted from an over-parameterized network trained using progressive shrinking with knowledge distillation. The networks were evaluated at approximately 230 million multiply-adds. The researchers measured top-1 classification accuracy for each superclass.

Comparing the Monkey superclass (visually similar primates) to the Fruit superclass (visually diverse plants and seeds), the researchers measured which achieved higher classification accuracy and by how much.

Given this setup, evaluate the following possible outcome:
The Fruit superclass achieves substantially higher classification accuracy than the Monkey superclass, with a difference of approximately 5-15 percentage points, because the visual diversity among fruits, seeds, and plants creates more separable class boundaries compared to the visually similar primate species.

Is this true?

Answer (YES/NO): NO